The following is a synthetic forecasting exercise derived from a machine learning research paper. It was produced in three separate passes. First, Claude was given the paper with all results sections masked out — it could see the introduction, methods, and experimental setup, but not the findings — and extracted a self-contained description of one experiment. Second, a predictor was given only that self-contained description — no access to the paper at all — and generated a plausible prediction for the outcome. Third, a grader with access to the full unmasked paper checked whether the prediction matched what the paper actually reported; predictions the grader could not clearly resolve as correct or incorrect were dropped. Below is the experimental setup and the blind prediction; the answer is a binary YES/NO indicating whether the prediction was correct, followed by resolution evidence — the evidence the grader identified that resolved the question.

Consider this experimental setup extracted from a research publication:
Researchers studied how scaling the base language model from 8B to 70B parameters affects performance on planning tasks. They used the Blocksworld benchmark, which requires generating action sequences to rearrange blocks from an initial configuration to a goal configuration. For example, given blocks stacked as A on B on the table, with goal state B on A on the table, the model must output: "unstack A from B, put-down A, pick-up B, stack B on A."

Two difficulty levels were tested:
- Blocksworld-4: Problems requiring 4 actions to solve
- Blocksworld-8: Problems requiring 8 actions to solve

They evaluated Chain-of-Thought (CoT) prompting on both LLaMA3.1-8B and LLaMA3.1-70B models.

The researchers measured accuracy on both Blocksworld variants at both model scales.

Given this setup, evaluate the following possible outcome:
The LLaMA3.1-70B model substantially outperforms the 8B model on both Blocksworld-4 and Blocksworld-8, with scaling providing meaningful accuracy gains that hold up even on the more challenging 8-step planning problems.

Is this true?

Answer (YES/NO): YES